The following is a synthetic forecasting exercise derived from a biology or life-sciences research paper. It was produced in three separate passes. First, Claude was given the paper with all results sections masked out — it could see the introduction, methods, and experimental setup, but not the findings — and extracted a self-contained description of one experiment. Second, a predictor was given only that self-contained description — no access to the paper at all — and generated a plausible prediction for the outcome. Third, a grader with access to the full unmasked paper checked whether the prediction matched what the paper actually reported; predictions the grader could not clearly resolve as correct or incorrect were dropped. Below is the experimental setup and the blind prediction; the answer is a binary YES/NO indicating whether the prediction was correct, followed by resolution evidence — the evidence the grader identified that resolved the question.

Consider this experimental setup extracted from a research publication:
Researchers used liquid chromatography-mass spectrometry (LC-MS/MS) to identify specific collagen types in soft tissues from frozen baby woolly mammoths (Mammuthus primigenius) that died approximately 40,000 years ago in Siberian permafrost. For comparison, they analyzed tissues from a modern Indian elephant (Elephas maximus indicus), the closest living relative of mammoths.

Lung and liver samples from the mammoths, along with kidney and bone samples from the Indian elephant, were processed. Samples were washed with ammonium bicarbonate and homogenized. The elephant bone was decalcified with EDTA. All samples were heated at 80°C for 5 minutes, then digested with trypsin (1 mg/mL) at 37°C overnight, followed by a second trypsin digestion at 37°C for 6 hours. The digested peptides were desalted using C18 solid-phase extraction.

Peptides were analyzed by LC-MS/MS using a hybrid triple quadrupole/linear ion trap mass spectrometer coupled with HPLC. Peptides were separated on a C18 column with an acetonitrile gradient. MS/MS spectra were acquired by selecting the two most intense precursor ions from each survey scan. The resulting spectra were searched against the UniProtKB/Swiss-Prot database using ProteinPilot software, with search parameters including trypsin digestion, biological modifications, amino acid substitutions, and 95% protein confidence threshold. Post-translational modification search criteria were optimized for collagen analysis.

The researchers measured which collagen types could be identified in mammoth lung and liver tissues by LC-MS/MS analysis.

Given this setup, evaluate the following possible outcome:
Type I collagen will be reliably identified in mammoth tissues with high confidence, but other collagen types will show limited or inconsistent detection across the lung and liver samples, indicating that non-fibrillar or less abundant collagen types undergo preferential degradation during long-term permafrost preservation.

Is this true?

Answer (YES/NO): NO